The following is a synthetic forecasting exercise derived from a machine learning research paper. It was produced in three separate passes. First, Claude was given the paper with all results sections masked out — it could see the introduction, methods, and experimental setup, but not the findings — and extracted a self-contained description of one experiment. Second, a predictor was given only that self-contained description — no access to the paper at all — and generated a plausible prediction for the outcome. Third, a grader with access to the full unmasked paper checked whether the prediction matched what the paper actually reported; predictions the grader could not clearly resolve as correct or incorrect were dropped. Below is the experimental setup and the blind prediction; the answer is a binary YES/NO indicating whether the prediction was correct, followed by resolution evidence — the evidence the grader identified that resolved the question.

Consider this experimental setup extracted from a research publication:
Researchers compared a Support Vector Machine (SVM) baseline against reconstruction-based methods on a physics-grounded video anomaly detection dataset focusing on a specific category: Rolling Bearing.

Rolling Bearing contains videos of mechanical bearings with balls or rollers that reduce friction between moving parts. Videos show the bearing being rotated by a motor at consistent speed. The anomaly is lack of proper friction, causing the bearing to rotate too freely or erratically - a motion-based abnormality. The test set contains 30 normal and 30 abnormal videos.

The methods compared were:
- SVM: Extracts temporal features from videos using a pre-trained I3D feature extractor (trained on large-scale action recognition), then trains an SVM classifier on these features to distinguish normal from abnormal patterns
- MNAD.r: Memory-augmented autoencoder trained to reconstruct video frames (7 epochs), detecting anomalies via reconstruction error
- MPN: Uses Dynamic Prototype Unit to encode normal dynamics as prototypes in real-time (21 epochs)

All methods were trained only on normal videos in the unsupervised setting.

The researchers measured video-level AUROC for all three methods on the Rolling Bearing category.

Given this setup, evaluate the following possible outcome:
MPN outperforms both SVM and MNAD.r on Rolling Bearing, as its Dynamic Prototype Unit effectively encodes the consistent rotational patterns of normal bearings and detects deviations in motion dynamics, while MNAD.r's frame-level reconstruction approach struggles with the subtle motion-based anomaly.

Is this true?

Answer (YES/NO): NO